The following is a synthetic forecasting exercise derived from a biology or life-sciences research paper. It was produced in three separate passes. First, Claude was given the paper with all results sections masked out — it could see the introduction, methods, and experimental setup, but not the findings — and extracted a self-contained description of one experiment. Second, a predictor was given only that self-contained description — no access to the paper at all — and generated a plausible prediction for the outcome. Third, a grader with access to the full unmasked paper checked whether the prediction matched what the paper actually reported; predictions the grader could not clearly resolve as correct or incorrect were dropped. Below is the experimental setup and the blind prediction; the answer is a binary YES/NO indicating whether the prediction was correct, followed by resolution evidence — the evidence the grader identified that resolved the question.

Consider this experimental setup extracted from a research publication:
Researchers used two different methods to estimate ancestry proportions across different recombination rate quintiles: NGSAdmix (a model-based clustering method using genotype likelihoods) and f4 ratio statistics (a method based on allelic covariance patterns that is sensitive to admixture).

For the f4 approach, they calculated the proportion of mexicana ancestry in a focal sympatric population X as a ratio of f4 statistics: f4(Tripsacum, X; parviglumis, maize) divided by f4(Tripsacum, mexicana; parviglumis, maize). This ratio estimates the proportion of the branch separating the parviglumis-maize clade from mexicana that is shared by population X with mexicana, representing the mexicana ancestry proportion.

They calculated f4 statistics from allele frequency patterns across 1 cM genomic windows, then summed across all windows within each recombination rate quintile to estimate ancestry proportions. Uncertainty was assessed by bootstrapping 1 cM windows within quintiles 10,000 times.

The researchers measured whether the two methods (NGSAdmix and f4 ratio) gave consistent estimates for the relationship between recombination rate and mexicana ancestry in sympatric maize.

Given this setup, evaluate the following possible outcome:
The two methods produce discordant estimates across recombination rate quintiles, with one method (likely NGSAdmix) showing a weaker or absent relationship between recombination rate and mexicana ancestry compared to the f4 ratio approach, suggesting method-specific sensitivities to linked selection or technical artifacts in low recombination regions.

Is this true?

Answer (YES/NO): NO